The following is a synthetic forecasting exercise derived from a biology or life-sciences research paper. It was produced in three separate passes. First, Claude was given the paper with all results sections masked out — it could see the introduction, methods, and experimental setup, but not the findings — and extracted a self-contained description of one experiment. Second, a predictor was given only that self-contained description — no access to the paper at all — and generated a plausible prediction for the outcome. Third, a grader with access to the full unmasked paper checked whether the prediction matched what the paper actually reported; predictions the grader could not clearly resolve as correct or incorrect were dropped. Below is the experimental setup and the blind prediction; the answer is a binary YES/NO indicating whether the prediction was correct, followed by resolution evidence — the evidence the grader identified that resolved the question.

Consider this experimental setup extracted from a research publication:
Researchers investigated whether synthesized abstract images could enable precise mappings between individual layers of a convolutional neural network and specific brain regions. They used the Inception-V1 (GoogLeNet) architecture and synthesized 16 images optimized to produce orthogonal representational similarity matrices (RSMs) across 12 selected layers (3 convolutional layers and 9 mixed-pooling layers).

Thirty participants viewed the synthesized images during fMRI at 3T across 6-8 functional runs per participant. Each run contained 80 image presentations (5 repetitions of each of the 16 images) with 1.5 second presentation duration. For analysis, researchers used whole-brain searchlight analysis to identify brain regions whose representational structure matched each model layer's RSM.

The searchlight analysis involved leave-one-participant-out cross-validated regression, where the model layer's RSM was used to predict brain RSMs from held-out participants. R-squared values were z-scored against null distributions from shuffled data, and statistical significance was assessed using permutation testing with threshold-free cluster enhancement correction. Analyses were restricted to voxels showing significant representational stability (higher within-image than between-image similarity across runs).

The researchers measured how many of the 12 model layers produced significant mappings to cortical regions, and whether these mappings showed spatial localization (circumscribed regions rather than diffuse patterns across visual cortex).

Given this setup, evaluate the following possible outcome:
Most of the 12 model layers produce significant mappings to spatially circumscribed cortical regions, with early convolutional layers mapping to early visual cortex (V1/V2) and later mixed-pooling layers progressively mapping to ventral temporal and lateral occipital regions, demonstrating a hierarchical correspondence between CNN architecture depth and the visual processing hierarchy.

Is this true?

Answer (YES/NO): NO